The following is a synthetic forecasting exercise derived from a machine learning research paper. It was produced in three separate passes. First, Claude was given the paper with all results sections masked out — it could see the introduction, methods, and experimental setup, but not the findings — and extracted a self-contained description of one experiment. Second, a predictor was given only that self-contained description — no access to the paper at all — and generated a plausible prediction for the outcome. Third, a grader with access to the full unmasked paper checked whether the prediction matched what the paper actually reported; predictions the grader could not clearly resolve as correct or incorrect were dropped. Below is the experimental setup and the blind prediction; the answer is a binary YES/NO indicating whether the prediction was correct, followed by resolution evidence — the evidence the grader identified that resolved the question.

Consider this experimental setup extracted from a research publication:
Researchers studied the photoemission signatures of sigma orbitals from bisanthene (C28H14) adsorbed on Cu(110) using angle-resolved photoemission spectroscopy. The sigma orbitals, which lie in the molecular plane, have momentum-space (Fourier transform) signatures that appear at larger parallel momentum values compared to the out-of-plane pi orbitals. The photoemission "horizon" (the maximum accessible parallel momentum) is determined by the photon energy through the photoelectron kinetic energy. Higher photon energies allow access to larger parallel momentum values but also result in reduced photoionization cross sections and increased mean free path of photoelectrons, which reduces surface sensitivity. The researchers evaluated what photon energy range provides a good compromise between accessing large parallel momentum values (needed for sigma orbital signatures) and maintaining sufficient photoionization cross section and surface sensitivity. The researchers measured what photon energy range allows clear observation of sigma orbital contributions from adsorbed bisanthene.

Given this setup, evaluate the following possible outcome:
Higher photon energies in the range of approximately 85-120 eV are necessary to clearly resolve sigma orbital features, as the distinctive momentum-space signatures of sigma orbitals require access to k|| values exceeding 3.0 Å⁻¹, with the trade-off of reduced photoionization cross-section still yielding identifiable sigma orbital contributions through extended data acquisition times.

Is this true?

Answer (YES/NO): NO